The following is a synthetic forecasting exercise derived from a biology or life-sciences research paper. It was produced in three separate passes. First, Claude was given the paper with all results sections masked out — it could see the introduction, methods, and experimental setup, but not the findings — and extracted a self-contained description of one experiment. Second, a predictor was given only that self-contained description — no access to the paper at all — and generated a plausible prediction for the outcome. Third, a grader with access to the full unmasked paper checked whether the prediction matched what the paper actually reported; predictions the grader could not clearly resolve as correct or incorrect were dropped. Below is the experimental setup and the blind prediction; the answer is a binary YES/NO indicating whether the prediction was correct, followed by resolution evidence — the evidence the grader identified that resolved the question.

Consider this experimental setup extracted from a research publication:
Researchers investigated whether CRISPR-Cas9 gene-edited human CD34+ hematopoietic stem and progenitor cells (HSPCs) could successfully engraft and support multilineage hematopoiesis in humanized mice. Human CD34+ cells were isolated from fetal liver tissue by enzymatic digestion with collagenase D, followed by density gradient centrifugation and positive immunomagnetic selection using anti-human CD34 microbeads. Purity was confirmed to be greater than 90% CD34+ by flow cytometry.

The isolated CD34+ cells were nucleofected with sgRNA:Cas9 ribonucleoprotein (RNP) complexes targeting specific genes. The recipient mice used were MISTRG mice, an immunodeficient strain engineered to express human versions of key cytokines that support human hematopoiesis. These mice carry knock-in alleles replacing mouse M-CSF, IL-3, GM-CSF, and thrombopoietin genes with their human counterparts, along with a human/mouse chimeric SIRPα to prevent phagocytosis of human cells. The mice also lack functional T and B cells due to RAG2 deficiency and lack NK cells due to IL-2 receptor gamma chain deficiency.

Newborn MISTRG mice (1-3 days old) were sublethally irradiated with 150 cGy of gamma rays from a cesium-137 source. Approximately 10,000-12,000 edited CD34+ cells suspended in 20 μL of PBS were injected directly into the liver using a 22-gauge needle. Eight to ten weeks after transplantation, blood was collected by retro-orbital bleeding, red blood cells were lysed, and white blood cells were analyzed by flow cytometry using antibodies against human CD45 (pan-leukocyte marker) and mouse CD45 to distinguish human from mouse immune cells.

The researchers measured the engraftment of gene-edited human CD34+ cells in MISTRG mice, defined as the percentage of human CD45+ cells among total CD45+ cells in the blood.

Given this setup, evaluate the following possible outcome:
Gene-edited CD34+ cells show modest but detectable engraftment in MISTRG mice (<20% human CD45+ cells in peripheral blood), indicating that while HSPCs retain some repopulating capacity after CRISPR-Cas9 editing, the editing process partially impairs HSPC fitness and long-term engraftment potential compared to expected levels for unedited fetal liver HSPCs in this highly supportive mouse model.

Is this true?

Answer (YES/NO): NO